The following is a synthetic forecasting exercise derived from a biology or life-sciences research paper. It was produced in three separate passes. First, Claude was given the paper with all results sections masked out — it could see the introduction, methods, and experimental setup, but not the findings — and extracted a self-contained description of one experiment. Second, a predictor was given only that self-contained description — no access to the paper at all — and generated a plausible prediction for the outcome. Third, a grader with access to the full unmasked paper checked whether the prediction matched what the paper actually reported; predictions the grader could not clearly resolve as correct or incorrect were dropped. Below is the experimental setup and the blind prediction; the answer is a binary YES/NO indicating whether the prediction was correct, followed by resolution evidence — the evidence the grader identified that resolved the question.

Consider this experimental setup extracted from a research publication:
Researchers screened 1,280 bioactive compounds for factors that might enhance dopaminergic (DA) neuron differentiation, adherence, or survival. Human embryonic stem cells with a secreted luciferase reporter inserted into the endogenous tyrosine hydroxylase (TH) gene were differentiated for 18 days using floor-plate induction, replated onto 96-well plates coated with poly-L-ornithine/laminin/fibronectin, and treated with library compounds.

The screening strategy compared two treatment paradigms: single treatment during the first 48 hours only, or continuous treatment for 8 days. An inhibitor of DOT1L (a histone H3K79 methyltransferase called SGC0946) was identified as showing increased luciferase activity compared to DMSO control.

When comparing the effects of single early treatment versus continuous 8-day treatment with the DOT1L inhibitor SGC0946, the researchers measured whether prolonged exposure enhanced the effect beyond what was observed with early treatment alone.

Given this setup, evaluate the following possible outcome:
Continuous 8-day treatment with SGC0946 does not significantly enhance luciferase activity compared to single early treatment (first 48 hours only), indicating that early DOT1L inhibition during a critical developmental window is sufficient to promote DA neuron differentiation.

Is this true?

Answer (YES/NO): YES